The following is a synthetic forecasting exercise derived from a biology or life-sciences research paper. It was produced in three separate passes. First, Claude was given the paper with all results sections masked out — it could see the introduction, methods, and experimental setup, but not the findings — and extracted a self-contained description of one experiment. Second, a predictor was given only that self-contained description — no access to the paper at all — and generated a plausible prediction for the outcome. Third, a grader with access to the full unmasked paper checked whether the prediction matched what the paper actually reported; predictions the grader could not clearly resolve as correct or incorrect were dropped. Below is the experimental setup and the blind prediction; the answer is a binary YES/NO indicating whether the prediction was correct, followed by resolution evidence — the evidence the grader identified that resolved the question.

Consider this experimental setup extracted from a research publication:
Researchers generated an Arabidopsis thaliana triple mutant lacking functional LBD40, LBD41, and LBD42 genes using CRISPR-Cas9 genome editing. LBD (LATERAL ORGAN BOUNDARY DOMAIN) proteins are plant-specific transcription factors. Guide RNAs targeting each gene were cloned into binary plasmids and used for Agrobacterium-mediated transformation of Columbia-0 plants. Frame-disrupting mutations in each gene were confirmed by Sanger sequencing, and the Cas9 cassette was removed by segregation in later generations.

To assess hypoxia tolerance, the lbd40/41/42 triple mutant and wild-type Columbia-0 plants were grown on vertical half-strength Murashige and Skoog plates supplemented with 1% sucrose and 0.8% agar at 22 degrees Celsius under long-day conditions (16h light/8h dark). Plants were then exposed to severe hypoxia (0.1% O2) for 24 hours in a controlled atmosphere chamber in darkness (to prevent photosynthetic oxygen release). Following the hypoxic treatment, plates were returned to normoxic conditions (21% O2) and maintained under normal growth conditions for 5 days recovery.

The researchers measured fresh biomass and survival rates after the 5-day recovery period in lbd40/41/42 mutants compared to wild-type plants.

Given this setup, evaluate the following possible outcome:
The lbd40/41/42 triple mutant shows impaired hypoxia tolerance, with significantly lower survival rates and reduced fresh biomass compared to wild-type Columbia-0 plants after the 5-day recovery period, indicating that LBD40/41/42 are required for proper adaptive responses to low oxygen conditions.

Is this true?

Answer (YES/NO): YES